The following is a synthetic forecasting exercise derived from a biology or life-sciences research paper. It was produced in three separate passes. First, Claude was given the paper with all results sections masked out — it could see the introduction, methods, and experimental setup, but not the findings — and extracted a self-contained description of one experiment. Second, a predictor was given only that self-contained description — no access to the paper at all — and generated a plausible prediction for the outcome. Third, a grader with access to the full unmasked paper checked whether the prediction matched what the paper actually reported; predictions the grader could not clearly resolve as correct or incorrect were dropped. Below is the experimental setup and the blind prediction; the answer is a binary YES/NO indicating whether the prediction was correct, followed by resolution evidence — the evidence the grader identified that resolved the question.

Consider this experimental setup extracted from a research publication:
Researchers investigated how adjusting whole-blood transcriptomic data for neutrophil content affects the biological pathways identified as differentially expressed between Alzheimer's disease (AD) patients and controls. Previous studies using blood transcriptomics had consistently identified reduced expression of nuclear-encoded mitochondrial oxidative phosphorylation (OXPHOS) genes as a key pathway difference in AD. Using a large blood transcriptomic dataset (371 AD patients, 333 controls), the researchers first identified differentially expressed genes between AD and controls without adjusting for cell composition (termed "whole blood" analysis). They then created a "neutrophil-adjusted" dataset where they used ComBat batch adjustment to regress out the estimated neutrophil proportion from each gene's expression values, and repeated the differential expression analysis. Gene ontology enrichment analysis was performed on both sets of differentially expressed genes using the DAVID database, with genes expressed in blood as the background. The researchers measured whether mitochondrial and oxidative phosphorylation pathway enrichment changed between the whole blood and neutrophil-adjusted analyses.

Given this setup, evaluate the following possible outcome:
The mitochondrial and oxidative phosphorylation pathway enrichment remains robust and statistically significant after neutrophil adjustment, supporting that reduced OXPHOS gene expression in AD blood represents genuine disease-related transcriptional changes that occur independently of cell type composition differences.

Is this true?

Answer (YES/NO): NO